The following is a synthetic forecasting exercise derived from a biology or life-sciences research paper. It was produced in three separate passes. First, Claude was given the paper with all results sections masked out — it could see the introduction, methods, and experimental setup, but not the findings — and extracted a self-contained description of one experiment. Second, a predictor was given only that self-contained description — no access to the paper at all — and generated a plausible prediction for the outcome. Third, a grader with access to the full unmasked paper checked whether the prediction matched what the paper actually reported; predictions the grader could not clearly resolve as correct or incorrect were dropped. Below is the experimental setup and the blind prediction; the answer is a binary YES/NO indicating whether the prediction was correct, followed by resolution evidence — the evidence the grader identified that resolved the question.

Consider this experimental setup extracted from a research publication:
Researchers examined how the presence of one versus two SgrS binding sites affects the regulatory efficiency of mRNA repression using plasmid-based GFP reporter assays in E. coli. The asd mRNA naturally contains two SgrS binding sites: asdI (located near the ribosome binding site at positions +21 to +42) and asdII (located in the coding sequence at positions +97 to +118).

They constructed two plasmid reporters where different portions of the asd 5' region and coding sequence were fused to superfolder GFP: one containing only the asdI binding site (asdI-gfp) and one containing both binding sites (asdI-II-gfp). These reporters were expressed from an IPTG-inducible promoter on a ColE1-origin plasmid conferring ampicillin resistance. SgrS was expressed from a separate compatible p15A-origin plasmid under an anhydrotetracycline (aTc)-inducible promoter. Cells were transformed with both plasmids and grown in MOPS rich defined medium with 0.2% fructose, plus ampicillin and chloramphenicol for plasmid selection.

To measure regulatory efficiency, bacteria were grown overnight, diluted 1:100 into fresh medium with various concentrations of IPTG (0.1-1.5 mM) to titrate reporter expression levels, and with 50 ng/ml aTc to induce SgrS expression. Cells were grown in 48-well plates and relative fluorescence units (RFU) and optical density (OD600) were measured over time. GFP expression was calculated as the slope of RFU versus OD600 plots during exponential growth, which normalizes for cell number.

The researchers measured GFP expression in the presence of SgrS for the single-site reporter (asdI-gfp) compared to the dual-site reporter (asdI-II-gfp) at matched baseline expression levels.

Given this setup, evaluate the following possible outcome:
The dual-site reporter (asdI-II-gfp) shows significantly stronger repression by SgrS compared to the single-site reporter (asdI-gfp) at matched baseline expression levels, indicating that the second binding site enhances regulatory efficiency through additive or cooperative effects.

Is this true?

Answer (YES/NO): YES